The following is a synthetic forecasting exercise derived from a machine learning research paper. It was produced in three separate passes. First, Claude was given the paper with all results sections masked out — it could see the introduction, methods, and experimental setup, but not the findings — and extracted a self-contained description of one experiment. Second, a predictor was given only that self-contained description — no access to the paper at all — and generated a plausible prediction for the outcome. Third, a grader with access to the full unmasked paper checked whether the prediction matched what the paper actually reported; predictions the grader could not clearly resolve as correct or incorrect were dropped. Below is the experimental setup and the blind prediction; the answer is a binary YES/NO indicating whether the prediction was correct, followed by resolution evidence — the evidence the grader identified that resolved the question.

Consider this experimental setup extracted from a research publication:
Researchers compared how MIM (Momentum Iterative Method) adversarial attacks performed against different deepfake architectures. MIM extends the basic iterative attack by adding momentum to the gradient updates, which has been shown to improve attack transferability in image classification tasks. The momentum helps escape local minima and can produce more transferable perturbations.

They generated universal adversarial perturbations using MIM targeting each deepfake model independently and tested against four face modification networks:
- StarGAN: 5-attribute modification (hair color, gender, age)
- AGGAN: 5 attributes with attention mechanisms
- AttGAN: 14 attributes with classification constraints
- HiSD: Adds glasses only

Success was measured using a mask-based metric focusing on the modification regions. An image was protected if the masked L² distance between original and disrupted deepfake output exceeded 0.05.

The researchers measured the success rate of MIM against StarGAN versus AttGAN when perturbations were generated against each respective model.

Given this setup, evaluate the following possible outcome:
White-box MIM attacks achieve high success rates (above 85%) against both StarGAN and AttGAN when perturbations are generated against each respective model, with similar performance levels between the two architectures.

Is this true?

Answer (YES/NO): NO